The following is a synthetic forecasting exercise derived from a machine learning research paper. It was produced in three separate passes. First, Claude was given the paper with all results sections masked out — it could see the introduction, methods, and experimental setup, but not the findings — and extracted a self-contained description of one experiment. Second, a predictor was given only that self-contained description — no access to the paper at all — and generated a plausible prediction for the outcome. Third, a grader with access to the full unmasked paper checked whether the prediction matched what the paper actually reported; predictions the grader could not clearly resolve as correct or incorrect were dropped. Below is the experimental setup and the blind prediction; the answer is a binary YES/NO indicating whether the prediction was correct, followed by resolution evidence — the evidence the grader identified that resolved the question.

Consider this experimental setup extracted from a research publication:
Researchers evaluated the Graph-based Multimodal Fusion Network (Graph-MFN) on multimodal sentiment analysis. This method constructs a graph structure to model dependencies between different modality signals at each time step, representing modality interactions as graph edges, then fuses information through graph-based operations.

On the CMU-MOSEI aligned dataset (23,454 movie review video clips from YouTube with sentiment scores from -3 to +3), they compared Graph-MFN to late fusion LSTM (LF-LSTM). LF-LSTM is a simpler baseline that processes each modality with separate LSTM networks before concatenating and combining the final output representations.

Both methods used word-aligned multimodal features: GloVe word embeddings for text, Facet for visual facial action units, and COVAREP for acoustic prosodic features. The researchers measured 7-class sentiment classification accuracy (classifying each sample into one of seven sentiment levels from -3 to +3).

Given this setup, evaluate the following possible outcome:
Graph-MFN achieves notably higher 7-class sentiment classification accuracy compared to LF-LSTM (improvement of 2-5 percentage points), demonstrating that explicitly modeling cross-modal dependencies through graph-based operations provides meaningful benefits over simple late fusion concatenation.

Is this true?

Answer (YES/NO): NO